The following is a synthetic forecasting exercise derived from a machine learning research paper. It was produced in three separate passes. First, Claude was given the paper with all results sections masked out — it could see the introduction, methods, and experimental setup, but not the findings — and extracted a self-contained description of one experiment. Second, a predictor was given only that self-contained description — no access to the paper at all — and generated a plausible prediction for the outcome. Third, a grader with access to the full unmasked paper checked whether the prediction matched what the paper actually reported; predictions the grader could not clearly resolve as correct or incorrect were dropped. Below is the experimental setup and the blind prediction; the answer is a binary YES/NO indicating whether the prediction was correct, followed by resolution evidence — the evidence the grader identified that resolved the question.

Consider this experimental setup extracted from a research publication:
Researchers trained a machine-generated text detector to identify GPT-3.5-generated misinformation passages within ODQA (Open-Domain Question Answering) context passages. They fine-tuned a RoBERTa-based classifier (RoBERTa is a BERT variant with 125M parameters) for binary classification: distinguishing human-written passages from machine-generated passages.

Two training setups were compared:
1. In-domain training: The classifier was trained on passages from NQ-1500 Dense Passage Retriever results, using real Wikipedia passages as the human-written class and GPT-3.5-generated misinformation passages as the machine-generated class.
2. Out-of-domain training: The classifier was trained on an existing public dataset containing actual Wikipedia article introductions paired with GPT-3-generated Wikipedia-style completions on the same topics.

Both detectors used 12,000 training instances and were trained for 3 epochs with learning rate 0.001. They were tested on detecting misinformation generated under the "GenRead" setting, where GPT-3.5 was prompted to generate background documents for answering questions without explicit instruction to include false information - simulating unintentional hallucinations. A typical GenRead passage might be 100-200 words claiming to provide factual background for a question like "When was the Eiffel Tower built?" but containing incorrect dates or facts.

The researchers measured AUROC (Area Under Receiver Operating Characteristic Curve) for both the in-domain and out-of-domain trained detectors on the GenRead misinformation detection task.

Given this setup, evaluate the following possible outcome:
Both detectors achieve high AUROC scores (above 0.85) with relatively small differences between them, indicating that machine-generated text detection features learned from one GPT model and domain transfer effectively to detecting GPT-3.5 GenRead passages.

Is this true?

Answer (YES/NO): NO